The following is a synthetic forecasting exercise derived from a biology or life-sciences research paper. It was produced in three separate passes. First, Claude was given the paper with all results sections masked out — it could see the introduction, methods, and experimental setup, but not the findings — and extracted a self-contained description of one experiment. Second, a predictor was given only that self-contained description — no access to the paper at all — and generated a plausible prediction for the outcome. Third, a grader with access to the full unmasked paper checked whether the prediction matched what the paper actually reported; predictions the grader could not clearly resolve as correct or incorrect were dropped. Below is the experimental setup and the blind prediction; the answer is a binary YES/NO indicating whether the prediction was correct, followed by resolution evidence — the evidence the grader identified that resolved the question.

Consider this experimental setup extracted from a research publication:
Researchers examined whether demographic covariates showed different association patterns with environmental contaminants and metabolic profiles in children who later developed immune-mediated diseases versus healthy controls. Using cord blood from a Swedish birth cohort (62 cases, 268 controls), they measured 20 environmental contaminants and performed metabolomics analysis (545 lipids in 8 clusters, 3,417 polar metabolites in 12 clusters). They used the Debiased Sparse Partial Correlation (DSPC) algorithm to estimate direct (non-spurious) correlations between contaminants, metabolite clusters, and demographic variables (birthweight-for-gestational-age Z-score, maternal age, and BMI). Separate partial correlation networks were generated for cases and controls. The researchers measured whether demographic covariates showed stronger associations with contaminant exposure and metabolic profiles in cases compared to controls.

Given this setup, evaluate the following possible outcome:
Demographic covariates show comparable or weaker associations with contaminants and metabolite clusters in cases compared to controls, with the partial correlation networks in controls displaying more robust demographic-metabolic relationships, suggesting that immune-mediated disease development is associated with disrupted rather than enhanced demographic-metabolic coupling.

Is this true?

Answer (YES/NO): NO